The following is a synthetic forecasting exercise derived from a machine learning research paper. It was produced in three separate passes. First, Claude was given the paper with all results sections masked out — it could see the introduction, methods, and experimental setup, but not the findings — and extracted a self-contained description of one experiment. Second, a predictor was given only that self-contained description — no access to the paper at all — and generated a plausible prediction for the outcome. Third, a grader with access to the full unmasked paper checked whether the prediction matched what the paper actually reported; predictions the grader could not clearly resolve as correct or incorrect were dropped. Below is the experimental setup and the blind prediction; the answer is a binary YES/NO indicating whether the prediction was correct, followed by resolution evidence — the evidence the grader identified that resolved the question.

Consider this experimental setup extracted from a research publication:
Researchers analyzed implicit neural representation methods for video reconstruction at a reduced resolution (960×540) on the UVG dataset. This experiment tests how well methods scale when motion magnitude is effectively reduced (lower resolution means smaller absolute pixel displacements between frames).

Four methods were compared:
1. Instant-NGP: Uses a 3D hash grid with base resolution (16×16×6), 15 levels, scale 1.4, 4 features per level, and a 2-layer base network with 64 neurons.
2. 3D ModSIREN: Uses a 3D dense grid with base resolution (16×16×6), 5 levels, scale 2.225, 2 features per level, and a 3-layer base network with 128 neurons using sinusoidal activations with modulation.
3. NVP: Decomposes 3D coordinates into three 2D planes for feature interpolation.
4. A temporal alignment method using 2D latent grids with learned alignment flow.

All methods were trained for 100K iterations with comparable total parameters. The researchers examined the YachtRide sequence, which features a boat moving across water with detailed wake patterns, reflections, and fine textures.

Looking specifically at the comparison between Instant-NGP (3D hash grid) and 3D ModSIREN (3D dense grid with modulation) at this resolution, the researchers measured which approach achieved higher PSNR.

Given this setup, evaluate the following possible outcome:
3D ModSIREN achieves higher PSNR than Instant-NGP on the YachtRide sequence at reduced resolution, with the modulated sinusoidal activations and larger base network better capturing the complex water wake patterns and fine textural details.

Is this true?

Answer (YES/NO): NO